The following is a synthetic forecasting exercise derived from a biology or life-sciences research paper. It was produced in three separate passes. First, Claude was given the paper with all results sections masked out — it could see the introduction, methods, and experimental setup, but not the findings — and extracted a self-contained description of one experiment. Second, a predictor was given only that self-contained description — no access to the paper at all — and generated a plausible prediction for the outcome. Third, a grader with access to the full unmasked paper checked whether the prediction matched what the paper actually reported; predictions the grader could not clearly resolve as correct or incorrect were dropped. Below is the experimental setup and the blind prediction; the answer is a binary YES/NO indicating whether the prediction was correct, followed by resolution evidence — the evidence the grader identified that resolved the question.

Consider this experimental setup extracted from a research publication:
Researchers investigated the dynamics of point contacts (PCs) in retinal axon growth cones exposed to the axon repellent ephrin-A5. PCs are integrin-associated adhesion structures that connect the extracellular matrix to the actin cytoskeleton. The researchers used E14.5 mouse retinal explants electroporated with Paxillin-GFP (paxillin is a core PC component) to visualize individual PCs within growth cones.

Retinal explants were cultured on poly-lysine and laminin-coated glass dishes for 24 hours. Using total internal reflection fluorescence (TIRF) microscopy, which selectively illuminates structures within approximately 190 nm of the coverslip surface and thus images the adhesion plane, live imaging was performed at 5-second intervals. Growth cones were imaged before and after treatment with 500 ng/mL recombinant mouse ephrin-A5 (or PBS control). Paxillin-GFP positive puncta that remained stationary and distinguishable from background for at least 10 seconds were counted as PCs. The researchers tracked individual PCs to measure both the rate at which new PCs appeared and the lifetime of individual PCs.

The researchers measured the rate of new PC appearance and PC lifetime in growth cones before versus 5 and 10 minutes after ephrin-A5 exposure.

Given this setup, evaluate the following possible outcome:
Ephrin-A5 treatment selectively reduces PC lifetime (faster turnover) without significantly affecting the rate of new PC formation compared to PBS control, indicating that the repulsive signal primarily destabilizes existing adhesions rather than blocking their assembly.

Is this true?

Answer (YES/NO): NO